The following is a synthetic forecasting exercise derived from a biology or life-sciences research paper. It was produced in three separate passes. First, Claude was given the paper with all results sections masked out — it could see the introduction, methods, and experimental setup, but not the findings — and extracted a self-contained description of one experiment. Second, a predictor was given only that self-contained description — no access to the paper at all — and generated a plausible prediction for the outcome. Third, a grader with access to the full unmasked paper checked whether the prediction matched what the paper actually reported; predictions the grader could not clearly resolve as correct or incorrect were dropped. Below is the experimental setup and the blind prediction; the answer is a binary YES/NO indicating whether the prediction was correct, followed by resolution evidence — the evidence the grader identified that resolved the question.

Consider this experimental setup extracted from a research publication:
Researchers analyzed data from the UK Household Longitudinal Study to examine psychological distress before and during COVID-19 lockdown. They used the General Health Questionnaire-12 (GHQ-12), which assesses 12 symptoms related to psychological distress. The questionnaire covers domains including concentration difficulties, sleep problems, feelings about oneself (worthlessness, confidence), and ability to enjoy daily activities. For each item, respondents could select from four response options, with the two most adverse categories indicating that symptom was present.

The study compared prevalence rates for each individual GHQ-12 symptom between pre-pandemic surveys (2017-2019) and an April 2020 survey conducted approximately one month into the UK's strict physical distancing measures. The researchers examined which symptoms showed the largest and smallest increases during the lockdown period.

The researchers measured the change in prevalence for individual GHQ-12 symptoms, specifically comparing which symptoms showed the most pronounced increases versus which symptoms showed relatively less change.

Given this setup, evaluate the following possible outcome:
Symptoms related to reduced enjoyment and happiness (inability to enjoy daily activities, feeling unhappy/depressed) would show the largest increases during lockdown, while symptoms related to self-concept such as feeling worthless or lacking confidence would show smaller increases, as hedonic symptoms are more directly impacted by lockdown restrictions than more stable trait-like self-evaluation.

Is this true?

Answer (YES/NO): YES